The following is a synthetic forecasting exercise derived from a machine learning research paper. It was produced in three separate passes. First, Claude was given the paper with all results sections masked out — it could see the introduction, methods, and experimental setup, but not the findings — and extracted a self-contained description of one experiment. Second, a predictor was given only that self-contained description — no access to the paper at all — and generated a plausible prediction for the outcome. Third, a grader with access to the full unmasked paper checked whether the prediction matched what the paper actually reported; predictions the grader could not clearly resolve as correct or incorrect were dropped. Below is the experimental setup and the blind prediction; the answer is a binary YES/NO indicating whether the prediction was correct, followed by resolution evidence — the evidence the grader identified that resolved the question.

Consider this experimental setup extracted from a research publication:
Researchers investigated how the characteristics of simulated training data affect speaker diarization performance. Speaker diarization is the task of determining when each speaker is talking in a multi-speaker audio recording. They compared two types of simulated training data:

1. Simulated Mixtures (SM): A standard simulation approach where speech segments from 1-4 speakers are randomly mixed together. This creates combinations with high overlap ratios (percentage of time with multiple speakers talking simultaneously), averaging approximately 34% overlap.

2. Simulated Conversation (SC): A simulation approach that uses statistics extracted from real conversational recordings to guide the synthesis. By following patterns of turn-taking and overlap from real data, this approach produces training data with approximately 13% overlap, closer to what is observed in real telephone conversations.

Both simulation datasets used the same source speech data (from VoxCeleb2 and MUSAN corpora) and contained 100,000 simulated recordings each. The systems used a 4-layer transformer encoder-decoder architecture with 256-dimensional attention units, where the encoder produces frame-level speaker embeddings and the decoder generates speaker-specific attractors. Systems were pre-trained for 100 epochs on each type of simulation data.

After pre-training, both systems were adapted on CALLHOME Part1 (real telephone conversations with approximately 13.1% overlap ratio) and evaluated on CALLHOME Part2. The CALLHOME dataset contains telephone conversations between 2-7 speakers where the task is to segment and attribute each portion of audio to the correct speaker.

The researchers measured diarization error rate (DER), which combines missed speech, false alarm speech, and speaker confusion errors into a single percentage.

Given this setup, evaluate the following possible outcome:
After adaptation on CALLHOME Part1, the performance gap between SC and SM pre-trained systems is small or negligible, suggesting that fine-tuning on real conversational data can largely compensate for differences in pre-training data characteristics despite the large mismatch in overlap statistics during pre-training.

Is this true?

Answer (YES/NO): NO